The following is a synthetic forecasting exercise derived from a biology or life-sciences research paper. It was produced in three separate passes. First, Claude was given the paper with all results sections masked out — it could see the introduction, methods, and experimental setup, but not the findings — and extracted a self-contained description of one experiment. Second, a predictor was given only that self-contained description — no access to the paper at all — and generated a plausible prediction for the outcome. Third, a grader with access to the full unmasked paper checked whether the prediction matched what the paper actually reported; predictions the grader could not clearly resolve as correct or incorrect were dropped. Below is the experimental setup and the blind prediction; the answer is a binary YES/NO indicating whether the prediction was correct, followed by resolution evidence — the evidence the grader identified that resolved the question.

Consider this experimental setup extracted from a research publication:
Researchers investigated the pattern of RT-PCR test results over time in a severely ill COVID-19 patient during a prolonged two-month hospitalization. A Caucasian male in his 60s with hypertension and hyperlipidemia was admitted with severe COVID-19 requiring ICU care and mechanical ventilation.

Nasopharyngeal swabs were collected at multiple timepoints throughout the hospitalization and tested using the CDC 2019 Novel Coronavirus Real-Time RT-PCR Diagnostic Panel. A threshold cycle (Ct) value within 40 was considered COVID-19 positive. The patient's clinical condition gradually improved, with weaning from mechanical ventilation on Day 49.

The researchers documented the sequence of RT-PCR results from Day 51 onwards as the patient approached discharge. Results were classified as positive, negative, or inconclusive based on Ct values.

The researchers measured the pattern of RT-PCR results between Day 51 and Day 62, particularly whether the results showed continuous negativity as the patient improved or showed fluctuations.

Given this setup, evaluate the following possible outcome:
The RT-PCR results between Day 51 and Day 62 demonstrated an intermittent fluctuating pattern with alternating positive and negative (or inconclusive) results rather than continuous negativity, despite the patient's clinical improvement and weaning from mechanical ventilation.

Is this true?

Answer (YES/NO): YES